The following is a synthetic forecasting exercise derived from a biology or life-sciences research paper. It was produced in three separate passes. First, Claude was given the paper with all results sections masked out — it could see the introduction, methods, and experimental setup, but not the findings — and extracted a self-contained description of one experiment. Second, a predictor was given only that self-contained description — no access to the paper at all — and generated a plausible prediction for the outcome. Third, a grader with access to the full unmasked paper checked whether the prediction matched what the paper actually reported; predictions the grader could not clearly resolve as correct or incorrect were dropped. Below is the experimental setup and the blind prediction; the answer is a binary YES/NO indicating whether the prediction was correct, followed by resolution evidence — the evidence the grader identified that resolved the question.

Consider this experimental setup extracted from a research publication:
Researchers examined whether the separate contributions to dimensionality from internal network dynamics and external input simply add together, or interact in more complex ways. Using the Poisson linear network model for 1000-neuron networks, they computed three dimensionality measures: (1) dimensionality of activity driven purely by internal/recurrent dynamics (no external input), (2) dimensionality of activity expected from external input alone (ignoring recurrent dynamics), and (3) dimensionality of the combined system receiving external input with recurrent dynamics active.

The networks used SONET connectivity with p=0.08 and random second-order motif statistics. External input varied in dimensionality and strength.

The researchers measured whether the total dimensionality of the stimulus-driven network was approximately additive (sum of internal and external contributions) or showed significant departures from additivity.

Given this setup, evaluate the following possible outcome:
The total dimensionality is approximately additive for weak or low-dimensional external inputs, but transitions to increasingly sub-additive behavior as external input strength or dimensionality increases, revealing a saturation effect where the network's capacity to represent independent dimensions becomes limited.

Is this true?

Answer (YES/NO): NO